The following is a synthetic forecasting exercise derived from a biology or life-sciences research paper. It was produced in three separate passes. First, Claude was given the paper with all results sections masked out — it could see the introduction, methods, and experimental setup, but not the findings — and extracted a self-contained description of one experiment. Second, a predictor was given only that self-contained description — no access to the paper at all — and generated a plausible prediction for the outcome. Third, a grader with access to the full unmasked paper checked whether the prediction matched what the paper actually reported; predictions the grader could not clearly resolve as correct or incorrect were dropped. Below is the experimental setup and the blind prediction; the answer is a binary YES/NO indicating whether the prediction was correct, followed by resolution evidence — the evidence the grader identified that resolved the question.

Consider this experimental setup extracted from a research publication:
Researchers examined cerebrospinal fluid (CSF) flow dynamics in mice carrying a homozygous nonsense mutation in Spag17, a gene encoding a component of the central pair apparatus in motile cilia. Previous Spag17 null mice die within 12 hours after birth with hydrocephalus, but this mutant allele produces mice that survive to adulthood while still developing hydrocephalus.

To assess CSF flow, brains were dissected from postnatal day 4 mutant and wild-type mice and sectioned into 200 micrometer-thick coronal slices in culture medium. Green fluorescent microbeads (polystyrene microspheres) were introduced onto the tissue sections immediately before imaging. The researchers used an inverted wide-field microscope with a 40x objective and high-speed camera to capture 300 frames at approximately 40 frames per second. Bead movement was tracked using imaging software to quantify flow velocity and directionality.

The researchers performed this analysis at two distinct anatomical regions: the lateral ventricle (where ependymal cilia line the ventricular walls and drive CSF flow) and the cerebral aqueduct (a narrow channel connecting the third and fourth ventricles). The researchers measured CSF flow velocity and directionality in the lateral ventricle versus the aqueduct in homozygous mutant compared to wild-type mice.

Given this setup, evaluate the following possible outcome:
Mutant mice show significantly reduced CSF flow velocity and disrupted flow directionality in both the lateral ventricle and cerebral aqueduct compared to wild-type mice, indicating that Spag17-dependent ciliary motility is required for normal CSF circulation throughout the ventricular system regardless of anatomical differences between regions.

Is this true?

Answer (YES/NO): NO